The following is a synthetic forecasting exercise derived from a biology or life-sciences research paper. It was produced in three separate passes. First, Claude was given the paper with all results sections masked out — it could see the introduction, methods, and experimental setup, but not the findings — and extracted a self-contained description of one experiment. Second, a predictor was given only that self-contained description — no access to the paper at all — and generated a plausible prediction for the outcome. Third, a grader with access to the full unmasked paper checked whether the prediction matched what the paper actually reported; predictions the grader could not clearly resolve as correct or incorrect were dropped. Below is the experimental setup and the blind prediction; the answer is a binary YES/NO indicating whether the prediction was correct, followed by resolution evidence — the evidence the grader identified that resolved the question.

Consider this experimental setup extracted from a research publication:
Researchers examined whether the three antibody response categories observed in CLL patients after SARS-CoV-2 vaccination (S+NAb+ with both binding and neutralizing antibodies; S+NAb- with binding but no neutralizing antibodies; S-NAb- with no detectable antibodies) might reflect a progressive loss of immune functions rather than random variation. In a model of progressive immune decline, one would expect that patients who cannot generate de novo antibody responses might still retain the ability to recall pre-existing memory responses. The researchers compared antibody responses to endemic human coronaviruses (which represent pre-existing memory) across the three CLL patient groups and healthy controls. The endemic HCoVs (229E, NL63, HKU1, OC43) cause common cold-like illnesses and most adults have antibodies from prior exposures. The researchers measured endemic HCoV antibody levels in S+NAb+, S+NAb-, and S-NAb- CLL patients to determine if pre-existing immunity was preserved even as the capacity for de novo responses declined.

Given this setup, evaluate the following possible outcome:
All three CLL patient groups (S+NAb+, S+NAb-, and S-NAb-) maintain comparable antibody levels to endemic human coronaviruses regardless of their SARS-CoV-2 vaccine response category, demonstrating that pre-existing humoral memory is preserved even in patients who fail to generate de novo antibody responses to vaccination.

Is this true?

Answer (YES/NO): NO